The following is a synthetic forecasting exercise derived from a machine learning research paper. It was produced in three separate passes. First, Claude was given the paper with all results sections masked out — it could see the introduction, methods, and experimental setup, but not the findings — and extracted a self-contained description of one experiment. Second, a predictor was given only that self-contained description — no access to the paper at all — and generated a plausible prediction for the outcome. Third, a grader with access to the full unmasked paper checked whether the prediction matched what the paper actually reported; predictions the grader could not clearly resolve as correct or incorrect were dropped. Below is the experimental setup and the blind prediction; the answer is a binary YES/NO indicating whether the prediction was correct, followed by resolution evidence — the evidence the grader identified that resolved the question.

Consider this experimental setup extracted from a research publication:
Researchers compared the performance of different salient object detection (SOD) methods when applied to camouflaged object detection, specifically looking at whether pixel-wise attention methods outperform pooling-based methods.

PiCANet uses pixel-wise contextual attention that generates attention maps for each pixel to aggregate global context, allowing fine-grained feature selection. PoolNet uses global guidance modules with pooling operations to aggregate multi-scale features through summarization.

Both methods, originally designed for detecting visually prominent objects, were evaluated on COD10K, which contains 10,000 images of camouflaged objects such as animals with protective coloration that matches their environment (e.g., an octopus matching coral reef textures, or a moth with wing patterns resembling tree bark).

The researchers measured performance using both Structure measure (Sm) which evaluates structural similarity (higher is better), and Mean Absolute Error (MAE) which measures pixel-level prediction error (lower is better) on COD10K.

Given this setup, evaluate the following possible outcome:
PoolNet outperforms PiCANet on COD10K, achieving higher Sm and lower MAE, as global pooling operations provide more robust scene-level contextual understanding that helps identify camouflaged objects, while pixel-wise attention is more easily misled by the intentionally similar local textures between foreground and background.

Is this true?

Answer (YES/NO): YES